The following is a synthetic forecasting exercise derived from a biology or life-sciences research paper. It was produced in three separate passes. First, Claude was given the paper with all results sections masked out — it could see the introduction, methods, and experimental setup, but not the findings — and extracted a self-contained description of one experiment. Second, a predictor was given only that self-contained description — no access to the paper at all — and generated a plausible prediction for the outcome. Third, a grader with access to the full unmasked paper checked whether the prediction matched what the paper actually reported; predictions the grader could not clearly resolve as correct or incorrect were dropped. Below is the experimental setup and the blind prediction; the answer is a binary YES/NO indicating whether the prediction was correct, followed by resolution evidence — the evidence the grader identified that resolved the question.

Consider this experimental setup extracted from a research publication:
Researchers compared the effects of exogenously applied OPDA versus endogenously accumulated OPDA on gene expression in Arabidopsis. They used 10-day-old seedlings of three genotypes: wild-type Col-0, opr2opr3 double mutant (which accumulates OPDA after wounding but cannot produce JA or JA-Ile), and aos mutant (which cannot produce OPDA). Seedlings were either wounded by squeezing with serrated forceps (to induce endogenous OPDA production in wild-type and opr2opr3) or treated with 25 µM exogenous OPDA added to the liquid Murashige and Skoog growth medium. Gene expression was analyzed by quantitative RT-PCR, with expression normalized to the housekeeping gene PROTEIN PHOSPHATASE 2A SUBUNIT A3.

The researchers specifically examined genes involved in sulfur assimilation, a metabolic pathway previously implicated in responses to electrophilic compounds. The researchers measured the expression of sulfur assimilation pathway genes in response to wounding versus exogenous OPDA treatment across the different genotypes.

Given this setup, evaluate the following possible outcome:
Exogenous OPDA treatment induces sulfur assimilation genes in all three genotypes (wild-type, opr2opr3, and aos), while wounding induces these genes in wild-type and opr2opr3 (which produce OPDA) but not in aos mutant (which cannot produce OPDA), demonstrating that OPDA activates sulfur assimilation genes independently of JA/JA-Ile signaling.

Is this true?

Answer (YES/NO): NO